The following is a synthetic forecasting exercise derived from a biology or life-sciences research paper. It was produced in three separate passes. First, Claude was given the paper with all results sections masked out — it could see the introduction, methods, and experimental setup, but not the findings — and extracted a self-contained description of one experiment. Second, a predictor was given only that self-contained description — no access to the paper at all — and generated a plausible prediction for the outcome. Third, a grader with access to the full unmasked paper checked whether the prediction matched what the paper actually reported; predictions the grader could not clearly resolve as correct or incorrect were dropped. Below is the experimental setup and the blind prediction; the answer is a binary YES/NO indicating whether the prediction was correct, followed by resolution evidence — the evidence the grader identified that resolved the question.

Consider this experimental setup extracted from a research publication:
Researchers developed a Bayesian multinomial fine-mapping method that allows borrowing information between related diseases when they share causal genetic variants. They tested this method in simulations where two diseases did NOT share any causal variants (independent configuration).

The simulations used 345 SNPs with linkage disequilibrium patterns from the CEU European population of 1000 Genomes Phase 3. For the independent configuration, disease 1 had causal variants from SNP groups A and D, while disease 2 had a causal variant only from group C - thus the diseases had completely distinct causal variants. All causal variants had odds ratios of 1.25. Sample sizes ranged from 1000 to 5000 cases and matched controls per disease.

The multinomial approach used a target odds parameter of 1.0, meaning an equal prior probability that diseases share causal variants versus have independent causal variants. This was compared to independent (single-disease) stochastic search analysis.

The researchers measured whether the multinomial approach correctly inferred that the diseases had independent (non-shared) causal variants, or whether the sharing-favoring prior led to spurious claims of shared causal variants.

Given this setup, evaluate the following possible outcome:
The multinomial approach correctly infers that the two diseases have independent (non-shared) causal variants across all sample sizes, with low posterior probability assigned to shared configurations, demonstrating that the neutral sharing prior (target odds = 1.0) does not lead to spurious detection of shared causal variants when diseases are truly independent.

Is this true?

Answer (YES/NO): YES